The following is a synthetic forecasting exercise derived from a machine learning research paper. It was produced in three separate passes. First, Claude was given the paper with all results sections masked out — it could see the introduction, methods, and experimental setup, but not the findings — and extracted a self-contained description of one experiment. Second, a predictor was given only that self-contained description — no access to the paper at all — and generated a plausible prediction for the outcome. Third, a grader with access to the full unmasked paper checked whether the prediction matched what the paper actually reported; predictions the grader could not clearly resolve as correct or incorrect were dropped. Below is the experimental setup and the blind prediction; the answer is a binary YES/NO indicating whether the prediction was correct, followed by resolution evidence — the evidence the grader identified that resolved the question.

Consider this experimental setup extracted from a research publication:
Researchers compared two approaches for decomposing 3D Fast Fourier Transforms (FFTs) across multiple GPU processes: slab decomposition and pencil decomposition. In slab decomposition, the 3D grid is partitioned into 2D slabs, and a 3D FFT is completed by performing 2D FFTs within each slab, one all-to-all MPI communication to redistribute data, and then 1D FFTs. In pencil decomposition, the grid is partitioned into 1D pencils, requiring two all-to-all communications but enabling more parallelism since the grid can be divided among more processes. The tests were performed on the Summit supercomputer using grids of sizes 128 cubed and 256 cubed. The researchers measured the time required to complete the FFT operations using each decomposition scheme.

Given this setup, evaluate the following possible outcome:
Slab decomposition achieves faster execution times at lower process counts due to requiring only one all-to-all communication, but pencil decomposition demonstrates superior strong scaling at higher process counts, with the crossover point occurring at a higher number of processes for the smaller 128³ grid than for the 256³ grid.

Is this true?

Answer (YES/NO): NO